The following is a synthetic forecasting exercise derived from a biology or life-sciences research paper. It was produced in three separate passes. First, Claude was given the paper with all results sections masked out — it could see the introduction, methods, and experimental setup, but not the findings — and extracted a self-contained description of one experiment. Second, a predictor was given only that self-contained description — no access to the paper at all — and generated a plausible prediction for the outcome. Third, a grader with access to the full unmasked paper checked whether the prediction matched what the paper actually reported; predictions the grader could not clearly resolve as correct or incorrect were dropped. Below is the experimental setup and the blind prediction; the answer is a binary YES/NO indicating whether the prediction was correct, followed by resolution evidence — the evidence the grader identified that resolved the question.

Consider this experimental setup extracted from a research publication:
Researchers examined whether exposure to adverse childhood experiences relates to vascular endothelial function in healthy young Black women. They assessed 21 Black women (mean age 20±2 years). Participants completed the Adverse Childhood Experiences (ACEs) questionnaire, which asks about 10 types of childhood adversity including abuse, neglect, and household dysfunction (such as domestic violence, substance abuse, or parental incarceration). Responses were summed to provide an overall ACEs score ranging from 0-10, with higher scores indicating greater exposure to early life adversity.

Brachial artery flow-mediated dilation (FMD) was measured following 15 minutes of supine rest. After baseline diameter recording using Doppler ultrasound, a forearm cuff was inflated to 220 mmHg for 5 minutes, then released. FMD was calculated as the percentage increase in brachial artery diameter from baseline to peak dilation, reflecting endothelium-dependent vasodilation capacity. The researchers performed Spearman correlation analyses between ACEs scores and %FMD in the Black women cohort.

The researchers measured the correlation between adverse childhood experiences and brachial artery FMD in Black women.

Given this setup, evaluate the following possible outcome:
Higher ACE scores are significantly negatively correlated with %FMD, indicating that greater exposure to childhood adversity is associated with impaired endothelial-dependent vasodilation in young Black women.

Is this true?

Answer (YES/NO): NO